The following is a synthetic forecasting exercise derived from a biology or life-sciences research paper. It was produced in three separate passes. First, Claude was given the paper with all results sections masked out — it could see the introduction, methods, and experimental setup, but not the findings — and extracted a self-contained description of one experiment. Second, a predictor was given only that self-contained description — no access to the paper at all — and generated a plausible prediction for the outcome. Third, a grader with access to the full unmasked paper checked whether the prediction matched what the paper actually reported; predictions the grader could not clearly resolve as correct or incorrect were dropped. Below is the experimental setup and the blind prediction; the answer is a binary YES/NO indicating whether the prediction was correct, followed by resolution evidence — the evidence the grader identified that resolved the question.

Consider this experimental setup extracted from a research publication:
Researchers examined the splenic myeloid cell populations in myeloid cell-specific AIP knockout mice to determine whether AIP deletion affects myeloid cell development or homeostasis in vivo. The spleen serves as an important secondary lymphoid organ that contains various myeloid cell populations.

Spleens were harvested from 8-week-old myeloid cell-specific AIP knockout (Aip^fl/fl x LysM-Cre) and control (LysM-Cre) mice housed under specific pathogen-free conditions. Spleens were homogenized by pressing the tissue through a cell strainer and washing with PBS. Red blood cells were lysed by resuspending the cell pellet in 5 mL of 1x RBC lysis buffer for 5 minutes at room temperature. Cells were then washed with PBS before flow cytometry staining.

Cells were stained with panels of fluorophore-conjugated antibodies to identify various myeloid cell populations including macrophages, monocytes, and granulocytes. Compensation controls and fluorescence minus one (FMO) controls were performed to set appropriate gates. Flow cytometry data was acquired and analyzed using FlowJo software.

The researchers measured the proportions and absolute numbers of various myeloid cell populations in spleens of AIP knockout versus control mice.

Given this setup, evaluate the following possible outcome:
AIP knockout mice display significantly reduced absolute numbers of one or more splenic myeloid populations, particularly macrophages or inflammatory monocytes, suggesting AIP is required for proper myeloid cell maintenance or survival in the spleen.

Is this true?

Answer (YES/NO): NO